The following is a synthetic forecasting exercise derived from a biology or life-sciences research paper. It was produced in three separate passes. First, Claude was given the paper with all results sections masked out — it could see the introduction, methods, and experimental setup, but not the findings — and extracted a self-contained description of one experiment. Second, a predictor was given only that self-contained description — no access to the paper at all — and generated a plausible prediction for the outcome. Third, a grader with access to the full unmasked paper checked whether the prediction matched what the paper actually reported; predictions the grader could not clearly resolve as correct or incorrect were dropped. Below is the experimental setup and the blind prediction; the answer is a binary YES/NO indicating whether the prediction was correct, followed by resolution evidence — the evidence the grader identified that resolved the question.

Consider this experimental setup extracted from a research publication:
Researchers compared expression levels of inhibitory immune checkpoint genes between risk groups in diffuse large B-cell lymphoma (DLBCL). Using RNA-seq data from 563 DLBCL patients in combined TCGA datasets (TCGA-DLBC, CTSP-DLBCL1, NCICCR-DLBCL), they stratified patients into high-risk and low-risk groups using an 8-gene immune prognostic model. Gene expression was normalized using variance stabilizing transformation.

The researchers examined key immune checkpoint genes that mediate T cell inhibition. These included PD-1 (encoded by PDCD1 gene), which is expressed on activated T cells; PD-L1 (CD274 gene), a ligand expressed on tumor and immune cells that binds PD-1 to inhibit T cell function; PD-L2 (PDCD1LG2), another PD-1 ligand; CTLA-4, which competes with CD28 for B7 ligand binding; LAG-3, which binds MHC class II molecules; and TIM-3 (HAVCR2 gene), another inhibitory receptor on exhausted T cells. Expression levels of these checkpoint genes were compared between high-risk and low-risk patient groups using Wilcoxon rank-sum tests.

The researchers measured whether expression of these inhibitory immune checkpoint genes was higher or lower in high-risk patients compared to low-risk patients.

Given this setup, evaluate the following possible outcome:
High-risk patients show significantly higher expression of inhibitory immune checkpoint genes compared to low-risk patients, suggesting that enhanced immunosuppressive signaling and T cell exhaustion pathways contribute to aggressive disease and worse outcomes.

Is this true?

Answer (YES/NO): YES